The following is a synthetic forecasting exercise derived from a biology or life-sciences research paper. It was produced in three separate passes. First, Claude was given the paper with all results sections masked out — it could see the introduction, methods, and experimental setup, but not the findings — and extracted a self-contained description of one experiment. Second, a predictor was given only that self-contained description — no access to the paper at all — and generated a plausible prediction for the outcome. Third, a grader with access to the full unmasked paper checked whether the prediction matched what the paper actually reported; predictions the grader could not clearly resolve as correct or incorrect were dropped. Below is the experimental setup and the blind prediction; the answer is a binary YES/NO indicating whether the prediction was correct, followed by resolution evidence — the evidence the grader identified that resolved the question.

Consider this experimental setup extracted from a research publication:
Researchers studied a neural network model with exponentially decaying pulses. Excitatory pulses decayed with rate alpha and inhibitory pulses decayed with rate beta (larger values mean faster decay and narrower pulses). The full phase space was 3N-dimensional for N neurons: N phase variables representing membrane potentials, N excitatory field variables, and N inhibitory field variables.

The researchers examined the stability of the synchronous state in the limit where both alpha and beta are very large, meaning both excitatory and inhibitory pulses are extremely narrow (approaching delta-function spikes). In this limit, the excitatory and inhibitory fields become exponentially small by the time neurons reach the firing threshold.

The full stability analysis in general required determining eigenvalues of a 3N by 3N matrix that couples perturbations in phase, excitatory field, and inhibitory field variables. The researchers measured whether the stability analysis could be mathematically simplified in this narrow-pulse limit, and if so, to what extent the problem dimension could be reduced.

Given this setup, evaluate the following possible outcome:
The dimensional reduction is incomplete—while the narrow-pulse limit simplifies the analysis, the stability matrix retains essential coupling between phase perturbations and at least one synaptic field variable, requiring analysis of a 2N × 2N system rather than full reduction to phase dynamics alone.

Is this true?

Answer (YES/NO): NO